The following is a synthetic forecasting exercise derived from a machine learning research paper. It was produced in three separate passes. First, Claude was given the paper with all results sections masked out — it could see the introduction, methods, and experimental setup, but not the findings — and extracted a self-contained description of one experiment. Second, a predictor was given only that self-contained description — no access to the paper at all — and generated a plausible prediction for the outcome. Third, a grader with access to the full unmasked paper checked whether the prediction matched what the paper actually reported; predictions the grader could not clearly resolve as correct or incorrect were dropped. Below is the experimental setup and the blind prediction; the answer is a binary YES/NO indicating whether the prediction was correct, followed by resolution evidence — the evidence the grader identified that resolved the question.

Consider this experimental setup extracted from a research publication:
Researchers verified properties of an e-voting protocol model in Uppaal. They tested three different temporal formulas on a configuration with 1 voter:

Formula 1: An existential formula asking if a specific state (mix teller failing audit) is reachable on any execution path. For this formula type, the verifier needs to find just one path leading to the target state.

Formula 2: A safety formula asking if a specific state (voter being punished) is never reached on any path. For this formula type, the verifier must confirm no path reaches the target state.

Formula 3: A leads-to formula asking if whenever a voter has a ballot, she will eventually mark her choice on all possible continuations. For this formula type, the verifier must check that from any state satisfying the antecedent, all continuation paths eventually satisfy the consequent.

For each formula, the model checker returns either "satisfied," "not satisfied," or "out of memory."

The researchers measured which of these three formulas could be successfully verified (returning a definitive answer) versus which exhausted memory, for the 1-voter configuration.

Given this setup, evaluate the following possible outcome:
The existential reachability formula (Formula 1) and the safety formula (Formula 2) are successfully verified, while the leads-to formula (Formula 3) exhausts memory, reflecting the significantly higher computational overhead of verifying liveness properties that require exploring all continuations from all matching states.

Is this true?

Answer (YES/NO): YES